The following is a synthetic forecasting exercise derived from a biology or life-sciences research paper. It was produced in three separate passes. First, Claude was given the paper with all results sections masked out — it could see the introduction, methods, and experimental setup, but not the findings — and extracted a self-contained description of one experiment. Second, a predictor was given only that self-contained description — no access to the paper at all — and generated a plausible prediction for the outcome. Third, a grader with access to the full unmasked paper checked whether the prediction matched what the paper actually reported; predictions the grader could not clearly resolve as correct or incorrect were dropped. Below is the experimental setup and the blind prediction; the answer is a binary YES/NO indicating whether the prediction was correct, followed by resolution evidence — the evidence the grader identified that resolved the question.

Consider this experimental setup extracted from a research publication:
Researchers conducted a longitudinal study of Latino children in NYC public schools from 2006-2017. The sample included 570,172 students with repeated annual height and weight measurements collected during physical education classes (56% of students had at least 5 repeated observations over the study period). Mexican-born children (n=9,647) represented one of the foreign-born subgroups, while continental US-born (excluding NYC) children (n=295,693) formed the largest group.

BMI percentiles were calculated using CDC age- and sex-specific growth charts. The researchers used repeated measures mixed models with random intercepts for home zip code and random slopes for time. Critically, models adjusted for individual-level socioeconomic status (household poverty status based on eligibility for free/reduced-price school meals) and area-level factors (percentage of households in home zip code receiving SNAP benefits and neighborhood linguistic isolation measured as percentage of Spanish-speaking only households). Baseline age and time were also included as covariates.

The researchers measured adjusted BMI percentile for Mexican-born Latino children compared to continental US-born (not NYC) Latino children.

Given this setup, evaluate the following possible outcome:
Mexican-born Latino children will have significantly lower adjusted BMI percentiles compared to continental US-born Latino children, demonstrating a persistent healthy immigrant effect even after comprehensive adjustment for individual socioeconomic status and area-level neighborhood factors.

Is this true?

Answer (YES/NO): YES